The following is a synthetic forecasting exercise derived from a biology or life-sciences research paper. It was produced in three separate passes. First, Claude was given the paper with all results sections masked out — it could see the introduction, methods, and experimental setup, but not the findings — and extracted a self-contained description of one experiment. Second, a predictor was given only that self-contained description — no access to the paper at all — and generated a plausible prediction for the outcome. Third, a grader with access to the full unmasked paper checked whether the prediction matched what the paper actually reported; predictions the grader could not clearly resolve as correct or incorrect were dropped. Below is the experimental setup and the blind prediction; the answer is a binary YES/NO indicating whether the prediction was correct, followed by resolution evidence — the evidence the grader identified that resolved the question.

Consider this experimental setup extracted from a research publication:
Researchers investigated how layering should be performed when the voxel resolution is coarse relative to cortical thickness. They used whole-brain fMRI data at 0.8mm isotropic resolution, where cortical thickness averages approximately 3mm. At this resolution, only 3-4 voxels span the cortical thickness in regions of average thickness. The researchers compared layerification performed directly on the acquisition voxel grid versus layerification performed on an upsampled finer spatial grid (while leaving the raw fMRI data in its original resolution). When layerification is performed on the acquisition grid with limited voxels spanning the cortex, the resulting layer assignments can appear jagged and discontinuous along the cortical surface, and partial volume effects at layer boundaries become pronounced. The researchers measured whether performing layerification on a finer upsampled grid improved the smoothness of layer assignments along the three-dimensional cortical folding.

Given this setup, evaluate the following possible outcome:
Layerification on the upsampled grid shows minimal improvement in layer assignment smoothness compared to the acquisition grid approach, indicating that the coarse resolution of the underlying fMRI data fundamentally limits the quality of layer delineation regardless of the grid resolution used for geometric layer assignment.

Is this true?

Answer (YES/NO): NO